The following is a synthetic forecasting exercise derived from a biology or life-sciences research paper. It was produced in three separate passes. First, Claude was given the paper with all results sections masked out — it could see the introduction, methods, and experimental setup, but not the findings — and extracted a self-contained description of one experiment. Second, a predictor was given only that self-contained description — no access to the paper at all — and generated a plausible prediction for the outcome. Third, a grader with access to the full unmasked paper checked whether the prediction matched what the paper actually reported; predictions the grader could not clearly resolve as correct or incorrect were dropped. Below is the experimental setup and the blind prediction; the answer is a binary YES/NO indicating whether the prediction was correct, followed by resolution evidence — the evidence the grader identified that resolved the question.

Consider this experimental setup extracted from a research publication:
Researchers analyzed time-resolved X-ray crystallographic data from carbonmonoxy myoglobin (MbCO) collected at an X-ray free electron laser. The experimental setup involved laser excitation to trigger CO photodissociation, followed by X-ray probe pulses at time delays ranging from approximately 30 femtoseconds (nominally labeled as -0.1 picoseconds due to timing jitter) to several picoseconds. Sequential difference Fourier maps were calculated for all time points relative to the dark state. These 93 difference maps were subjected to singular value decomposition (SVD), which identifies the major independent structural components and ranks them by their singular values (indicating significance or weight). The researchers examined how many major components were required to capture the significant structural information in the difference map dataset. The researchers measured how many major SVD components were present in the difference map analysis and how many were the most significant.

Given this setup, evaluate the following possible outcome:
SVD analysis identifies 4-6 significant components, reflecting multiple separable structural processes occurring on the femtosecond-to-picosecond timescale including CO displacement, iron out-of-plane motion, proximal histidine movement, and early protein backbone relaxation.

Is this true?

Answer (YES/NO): NO